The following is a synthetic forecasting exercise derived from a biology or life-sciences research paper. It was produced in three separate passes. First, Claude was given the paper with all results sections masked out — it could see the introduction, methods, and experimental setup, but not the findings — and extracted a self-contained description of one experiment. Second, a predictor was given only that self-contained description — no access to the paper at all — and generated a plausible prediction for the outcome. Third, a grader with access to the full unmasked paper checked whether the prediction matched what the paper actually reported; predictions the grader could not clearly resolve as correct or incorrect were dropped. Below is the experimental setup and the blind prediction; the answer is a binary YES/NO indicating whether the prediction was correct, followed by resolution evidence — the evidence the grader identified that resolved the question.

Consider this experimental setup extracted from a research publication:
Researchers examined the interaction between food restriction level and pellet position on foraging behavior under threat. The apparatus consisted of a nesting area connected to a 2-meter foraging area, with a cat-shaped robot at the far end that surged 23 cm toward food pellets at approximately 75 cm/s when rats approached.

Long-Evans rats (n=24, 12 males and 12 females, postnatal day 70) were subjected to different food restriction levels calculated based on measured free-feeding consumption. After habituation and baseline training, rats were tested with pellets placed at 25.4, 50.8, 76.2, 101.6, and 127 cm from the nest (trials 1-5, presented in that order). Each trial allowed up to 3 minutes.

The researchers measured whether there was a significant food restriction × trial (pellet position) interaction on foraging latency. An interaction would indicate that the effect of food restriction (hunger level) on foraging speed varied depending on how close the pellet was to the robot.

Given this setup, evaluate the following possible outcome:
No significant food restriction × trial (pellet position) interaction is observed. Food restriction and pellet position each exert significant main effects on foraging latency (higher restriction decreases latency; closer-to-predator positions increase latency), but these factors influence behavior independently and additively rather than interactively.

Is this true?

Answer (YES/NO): YES